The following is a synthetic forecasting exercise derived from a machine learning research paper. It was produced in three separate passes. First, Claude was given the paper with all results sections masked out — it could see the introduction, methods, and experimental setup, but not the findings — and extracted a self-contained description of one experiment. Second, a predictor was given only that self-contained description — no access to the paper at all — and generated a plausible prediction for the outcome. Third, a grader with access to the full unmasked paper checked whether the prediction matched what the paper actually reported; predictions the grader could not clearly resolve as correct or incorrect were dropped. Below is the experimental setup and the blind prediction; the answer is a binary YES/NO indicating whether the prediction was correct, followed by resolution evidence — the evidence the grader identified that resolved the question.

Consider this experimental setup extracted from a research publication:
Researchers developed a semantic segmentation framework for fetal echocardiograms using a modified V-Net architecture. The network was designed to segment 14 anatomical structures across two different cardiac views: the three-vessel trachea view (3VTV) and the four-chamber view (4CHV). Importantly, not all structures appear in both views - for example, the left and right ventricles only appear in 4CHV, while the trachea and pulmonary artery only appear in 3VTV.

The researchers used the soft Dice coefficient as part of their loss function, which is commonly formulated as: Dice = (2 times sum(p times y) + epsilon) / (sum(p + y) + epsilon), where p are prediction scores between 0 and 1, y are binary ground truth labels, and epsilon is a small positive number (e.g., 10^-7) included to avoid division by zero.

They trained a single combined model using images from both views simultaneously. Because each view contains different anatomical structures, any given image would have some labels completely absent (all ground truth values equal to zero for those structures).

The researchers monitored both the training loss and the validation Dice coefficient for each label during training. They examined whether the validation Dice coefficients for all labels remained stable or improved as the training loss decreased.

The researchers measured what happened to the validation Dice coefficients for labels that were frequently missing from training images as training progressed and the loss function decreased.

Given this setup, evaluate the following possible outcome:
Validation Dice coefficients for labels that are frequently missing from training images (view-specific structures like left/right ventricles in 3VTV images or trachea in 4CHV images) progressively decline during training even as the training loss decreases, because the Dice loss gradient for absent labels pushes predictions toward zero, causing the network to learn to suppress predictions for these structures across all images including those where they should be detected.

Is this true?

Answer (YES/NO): NO